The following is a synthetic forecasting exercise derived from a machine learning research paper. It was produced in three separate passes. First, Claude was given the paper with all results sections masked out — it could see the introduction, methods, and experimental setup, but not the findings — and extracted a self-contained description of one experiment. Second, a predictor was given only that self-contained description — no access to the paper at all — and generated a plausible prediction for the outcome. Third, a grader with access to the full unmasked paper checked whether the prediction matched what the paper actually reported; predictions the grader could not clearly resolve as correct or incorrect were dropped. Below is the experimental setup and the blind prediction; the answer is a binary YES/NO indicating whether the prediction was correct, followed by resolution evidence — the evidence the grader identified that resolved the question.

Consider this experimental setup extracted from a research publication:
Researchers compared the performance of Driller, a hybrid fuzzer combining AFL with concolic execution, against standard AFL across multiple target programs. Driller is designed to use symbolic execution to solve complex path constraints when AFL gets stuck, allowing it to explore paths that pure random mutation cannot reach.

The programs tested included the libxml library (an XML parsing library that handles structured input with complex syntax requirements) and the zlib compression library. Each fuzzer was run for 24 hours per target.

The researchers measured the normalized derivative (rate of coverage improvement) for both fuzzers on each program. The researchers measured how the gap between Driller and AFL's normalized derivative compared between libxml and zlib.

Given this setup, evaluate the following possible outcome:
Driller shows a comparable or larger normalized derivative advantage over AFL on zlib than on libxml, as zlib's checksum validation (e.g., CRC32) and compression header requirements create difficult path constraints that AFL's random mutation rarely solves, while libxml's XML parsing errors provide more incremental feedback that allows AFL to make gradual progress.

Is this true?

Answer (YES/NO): NO